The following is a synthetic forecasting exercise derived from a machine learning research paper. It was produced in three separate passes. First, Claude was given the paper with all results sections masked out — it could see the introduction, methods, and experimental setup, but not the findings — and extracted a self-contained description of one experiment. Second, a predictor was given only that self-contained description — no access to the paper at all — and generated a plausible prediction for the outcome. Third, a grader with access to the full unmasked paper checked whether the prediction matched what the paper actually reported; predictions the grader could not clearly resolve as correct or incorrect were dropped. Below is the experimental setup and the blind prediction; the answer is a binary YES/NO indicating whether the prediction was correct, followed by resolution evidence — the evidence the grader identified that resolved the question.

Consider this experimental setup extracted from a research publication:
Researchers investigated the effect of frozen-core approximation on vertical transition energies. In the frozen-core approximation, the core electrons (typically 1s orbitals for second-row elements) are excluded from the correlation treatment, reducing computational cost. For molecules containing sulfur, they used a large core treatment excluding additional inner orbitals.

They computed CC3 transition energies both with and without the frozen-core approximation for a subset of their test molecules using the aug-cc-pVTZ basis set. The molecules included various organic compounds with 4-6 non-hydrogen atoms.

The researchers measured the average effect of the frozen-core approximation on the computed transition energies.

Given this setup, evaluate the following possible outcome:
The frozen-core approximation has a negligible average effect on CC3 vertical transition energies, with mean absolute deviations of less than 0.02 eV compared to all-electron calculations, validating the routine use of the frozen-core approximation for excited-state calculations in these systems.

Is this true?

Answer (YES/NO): YES